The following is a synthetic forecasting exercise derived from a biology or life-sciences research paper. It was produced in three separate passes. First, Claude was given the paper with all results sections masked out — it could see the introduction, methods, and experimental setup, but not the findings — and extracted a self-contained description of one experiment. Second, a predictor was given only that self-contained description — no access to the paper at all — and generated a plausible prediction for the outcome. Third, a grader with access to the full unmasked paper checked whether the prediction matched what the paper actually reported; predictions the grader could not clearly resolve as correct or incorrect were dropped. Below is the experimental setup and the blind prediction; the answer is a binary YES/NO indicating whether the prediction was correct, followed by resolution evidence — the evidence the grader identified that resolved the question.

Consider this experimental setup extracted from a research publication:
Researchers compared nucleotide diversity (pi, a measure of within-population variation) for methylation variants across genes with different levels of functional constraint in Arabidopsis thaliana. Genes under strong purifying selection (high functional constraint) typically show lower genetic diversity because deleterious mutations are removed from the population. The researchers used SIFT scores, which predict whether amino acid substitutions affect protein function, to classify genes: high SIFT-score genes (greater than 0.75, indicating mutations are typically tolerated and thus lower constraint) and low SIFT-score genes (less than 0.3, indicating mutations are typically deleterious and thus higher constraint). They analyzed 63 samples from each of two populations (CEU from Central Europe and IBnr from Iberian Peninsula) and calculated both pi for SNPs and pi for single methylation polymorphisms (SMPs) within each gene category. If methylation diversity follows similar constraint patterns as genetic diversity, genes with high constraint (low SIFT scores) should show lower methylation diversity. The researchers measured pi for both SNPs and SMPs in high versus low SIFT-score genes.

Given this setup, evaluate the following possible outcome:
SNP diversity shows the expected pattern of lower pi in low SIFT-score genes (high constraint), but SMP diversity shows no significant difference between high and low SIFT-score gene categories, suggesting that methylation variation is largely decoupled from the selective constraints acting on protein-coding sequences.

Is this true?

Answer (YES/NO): NO